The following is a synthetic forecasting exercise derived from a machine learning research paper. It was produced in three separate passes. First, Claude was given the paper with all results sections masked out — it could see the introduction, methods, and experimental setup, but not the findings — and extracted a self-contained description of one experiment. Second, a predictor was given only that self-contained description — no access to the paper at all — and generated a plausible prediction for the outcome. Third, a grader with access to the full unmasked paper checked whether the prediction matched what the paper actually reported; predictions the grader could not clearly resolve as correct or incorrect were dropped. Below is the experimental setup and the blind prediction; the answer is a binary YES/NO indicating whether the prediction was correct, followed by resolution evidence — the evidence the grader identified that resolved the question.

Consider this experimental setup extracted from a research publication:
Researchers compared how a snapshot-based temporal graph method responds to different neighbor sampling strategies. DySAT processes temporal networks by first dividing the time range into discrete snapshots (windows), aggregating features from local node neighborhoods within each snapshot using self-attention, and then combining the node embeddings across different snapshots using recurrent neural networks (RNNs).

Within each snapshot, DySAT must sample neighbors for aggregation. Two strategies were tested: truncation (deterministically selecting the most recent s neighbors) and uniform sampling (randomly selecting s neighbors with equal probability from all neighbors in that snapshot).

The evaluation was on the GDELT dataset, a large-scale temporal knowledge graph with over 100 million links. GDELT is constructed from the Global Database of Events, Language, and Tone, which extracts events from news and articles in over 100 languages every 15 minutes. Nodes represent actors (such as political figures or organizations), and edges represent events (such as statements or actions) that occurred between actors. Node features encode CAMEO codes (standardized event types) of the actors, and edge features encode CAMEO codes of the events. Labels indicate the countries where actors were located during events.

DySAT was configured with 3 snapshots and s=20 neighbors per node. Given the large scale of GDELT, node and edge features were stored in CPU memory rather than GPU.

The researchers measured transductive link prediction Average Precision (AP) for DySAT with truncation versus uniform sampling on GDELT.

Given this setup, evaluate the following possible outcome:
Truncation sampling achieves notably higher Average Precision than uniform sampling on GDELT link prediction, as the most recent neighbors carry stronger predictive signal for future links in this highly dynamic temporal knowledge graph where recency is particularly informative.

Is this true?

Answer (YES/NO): NO